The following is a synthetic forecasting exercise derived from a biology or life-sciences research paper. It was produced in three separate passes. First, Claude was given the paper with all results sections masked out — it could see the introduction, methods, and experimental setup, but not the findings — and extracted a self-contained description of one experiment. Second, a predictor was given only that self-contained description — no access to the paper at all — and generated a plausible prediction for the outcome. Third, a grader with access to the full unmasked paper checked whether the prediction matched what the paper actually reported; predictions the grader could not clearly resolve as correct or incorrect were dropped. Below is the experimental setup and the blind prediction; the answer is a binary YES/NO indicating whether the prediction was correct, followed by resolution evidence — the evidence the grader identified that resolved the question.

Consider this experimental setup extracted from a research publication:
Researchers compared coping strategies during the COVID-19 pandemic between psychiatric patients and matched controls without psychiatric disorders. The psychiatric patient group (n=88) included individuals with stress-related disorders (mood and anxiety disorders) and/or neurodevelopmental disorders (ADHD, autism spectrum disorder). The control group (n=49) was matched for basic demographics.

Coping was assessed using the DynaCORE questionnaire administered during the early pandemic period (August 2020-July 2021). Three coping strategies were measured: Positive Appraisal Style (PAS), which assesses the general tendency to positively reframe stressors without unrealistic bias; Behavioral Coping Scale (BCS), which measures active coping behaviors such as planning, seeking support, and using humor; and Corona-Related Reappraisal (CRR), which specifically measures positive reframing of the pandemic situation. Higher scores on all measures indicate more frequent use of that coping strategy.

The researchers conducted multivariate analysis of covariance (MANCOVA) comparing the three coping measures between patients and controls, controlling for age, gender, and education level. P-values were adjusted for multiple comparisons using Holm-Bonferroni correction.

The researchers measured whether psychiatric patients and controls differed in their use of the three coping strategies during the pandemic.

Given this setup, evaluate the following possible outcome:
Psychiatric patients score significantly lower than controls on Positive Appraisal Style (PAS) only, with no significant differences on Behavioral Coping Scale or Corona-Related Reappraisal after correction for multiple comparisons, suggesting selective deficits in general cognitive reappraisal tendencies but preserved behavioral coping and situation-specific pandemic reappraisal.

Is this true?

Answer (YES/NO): NO